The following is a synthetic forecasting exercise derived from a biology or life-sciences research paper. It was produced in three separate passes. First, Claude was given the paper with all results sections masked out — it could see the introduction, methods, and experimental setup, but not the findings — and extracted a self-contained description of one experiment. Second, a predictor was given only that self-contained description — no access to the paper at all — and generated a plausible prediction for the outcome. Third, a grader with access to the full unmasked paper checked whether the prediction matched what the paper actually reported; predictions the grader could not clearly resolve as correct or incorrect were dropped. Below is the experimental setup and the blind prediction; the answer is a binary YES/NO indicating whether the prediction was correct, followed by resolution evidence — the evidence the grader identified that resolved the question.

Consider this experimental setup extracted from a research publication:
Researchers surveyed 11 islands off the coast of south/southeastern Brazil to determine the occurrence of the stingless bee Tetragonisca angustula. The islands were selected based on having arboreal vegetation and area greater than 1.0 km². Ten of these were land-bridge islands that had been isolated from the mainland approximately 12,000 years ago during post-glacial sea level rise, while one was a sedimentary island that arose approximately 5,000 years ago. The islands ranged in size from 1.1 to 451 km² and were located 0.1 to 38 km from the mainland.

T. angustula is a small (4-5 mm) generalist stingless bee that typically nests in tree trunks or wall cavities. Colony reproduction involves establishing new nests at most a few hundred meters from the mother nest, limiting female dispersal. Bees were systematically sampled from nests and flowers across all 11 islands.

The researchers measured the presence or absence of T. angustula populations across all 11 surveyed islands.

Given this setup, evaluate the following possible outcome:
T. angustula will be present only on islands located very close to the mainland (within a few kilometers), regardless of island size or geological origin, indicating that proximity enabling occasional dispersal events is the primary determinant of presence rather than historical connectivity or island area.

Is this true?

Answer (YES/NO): NO